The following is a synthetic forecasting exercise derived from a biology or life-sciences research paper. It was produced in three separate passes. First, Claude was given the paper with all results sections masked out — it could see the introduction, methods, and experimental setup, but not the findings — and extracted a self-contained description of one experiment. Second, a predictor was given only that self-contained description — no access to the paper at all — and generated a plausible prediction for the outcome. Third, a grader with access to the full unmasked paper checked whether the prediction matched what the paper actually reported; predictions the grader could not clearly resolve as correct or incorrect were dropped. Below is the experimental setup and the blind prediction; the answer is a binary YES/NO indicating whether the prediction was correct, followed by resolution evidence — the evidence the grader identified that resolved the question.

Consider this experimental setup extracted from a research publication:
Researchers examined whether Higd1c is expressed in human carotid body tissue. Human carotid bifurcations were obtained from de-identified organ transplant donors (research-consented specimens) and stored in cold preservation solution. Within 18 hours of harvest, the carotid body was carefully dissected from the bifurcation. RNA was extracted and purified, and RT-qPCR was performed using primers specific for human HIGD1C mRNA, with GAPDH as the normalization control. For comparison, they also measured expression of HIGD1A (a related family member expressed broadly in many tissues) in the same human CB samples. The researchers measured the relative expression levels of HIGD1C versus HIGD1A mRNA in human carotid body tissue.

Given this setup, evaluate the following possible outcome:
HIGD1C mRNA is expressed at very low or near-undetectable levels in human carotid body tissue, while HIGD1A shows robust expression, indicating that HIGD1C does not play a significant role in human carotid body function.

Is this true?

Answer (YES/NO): NO